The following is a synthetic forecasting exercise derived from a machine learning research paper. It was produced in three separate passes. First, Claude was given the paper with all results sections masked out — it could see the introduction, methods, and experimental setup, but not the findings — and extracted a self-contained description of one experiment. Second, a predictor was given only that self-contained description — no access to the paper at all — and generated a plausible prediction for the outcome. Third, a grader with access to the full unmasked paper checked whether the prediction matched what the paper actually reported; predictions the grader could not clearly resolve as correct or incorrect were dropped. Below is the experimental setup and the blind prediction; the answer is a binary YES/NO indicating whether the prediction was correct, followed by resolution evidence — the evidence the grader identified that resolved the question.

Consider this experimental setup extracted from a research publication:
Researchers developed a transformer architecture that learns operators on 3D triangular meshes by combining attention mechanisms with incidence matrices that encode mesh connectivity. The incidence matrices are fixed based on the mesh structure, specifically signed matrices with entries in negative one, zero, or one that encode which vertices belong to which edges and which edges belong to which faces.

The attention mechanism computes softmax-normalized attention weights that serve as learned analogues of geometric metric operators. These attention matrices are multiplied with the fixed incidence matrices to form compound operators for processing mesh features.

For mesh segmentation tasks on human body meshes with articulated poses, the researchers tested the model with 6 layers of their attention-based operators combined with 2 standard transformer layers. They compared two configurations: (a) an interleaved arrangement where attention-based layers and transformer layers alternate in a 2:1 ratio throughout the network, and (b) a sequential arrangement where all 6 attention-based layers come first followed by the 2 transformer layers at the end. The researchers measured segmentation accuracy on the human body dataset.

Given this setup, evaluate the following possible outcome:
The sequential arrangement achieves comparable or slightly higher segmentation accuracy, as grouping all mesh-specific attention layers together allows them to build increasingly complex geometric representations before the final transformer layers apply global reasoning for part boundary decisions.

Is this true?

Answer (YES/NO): NO